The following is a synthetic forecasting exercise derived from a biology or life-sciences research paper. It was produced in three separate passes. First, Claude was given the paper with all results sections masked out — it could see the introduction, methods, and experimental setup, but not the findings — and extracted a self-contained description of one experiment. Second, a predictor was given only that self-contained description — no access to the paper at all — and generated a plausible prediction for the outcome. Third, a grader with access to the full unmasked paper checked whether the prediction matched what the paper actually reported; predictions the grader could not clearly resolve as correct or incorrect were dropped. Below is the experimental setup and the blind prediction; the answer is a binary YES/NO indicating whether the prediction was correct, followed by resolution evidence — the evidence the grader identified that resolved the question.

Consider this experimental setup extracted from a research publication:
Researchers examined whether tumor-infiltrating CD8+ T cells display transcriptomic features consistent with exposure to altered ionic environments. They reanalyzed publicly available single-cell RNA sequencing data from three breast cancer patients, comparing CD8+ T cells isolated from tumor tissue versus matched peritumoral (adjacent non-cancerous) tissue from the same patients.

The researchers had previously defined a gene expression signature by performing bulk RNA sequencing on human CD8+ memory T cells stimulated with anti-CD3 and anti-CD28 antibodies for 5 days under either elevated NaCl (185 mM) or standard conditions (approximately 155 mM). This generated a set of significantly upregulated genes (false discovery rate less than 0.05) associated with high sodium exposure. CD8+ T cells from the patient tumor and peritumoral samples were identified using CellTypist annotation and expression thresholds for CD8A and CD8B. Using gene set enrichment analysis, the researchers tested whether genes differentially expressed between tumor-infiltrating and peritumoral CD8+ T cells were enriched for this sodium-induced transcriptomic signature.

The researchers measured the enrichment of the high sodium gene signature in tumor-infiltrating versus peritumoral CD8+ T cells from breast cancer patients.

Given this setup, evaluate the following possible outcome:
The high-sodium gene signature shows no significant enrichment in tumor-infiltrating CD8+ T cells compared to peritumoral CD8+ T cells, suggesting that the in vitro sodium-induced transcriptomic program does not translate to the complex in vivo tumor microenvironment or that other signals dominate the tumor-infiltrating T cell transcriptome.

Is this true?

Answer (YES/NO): NO